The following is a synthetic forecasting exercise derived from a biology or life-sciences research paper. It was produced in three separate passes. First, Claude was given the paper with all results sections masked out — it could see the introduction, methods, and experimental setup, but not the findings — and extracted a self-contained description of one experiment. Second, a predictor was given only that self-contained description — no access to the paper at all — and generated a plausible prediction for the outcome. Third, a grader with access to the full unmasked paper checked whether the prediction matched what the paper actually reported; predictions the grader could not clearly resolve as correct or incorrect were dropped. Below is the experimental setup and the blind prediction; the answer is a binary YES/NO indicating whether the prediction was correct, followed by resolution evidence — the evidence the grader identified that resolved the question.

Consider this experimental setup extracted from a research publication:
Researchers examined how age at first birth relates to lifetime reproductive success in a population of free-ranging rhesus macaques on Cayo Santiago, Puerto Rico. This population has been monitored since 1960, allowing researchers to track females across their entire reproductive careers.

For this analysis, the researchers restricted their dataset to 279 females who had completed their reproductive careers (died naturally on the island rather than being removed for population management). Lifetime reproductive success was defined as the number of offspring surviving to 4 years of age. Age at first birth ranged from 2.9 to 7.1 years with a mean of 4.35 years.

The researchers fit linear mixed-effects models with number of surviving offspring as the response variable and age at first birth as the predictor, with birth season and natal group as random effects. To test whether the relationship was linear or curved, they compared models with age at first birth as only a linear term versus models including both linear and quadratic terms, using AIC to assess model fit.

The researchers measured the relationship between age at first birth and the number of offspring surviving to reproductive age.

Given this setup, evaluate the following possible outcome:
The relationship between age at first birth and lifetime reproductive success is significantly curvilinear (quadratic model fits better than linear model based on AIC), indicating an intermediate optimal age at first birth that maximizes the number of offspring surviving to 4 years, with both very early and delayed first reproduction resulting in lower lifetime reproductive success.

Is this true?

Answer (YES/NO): NO